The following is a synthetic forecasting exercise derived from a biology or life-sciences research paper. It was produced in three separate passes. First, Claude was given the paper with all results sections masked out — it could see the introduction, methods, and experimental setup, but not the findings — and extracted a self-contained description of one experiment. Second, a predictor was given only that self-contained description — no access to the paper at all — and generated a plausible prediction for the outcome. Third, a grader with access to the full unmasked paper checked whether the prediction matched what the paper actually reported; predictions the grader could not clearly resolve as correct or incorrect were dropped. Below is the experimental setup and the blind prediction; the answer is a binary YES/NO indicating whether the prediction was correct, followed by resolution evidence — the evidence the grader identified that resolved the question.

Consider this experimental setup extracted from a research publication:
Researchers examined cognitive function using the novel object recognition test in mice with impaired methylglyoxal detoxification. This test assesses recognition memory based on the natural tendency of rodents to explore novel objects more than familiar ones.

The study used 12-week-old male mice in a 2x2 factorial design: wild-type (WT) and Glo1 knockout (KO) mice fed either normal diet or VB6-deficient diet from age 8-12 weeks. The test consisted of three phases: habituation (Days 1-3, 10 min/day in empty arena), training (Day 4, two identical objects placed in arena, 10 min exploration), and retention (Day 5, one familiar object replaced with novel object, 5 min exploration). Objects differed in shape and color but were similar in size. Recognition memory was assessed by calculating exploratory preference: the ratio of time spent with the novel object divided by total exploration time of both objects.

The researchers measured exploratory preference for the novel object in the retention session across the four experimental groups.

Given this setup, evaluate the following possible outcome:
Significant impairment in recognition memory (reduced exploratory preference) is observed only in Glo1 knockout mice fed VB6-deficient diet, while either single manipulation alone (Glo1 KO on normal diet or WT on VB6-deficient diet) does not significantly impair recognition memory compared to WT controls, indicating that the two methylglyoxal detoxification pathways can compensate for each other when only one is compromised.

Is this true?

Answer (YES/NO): NO